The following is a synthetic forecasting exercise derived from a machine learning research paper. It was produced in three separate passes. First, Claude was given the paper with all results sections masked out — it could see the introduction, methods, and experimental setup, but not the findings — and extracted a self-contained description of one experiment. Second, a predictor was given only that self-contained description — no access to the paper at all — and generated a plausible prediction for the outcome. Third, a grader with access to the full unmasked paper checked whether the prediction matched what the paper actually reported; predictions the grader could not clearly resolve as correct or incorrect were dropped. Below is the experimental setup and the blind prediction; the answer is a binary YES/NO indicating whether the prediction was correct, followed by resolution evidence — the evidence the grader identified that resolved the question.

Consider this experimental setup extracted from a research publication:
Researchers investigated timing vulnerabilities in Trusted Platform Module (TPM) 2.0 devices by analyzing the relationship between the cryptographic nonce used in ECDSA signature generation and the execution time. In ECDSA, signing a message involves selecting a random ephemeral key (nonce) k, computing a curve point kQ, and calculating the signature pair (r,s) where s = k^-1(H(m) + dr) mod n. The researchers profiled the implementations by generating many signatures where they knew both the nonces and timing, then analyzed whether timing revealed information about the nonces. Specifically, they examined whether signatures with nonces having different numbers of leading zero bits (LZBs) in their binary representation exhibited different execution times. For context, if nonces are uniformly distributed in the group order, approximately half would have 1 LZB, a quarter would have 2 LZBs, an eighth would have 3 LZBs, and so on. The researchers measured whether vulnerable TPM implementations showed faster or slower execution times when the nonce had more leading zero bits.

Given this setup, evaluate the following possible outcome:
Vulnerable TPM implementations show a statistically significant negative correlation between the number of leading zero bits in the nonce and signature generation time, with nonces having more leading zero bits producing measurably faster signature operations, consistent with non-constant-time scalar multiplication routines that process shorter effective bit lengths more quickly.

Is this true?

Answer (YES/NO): YES